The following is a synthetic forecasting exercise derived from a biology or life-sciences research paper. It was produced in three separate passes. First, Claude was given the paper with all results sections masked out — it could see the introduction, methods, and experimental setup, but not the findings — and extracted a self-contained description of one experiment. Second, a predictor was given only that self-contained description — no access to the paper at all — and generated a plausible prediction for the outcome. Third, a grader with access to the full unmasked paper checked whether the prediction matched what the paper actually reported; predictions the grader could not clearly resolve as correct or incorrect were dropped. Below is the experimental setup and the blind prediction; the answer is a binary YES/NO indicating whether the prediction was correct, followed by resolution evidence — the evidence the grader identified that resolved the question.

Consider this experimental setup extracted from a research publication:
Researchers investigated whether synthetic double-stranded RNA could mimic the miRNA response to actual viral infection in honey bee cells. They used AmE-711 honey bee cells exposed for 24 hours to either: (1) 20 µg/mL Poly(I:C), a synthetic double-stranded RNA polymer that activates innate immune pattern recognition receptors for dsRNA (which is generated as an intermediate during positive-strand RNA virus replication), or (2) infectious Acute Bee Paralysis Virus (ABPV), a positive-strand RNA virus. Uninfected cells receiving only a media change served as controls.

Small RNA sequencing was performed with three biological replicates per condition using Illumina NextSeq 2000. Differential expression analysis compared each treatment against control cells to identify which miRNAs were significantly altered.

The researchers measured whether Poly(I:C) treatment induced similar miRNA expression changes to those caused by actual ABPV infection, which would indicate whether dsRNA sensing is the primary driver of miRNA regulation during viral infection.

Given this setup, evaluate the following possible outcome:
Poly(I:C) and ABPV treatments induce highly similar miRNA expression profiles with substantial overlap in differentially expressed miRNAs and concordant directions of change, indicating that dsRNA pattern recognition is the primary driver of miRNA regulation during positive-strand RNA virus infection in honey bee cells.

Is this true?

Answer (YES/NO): NO